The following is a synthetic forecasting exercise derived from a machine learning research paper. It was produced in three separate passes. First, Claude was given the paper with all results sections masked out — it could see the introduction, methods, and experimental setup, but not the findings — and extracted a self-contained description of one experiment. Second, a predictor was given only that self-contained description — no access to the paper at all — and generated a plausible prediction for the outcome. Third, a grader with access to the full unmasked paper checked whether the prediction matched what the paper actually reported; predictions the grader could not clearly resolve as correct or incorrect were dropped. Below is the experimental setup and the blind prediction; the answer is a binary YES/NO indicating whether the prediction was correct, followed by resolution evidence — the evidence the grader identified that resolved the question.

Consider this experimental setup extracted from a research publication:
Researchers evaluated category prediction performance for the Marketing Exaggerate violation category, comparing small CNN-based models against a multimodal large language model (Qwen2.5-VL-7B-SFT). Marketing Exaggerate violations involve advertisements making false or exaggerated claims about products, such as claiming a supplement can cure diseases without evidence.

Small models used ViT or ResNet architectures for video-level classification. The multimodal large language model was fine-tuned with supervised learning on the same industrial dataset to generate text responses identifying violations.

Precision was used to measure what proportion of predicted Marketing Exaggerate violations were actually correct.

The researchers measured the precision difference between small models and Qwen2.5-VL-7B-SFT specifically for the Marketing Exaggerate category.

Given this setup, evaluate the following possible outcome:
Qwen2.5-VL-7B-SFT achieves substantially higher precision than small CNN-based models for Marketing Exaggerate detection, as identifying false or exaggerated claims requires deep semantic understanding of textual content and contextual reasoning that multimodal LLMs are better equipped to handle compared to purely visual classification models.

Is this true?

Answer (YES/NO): YES